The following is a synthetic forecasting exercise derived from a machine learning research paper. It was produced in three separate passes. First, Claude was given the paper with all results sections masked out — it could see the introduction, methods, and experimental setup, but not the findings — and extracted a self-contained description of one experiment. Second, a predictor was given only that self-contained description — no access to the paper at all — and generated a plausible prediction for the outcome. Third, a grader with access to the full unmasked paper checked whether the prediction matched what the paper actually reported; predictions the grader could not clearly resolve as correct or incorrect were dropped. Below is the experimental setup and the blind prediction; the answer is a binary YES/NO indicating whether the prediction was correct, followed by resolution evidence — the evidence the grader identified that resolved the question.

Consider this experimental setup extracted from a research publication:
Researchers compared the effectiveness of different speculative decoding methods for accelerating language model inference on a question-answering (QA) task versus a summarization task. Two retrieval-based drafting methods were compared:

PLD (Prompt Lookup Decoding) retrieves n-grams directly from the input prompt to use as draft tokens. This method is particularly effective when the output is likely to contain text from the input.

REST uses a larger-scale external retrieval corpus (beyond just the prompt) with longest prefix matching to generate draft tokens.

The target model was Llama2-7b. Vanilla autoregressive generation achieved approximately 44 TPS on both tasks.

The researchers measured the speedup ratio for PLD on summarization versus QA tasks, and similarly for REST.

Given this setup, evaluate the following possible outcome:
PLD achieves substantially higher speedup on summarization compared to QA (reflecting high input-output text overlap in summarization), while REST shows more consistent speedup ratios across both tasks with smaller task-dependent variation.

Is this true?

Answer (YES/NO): YES